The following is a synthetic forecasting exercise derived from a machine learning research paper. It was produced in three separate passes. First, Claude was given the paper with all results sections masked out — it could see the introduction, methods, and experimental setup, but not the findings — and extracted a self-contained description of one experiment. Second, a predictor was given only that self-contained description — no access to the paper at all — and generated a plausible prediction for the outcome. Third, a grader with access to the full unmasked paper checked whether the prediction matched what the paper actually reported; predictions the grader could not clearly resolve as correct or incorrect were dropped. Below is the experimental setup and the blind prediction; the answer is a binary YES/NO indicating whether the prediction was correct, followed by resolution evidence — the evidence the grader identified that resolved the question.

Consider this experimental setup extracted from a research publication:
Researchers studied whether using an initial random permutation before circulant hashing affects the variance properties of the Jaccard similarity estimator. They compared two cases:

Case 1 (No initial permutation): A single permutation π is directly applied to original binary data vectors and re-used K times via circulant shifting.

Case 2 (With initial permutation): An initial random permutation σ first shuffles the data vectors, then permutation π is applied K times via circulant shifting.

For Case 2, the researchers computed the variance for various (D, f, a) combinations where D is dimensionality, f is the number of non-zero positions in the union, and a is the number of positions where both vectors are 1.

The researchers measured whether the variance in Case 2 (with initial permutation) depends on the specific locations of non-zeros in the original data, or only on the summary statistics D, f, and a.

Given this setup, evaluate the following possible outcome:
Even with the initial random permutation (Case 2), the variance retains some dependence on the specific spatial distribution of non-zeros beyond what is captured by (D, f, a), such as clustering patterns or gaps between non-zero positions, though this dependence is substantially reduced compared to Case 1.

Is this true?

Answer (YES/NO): NO